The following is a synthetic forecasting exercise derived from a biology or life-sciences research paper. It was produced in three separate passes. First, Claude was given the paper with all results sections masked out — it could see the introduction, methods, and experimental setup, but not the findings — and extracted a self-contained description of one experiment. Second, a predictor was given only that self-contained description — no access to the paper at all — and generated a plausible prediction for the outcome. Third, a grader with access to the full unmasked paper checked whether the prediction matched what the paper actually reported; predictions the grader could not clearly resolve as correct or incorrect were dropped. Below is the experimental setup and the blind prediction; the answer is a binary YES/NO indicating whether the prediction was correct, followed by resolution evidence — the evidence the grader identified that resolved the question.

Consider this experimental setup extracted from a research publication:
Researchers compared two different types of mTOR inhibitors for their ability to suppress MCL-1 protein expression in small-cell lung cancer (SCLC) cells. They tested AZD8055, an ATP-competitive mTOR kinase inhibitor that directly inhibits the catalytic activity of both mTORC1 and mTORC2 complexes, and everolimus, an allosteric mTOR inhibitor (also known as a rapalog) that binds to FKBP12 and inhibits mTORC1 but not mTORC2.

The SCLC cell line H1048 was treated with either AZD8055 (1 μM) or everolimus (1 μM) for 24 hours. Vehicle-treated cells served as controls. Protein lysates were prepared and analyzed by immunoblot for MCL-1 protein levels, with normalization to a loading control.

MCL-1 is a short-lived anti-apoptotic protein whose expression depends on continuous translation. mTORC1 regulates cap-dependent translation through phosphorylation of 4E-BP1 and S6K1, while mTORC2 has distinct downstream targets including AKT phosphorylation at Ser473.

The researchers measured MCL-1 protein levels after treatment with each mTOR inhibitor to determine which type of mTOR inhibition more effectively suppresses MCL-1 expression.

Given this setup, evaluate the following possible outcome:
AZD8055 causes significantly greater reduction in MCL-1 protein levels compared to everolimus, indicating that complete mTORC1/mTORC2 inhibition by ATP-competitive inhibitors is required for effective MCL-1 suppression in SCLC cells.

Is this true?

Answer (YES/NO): NO